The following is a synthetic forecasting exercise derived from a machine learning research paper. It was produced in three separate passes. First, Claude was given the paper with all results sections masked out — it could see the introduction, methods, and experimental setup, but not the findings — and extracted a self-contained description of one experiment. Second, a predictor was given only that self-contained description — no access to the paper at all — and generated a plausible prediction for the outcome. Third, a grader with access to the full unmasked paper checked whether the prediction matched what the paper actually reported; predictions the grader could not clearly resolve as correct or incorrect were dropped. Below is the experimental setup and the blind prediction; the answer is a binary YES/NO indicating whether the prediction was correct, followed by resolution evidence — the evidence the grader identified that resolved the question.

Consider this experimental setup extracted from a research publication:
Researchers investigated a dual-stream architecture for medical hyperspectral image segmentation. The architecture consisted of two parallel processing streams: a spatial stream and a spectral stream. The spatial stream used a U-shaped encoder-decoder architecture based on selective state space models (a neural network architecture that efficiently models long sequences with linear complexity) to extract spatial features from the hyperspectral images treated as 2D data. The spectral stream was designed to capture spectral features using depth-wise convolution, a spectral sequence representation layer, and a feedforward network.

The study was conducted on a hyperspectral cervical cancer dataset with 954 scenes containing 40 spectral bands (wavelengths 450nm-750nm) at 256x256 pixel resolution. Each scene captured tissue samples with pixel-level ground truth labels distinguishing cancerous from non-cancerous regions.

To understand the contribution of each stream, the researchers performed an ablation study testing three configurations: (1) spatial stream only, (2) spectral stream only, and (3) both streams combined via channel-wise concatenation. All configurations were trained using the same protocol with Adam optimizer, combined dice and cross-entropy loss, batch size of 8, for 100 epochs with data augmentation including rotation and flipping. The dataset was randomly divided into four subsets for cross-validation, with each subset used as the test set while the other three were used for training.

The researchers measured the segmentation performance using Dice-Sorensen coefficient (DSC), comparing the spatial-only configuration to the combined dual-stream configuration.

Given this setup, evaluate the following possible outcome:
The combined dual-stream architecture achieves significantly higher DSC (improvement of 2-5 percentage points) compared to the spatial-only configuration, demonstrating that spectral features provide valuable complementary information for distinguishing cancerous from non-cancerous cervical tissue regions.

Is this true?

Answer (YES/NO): NO